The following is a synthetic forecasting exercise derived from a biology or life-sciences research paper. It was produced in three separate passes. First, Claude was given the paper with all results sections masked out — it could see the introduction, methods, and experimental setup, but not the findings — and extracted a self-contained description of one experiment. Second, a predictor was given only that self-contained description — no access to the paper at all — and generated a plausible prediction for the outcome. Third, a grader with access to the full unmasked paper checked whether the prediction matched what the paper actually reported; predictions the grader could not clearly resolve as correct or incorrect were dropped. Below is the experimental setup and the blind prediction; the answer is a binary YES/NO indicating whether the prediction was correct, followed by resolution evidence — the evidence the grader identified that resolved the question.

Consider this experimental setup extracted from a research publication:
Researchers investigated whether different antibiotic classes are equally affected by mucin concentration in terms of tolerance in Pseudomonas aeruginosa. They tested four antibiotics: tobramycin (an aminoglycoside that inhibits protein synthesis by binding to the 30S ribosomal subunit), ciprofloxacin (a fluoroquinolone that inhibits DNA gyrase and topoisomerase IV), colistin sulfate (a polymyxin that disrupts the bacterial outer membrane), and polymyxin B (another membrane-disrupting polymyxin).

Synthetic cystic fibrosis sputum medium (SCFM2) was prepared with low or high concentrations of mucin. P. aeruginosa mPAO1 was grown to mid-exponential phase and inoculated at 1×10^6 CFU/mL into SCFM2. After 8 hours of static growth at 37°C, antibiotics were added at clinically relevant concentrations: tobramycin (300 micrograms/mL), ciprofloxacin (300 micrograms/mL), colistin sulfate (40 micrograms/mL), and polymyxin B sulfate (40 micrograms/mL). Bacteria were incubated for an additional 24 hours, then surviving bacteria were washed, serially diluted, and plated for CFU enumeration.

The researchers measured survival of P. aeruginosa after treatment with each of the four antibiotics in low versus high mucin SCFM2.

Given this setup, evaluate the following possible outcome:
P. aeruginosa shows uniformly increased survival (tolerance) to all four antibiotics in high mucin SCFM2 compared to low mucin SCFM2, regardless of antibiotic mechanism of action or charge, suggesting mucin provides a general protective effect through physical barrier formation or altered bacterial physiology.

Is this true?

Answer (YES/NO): NO